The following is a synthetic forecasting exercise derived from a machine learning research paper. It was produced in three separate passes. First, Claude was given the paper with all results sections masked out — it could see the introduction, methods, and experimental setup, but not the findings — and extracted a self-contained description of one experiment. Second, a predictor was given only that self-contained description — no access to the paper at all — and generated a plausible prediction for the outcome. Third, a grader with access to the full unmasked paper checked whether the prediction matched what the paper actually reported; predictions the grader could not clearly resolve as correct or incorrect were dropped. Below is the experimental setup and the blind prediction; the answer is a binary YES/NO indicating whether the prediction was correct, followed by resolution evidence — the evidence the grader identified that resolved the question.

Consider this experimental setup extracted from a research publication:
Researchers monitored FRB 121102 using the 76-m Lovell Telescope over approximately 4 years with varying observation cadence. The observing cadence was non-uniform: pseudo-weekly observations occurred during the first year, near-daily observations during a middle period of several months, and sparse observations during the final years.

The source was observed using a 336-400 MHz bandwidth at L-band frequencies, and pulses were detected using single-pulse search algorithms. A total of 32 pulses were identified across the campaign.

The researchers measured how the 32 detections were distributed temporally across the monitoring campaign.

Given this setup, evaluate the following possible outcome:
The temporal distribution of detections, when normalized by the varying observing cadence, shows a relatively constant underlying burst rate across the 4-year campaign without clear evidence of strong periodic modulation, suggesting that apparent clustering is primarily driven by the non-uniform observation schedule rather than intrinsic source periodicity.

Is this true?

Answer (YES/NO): NO